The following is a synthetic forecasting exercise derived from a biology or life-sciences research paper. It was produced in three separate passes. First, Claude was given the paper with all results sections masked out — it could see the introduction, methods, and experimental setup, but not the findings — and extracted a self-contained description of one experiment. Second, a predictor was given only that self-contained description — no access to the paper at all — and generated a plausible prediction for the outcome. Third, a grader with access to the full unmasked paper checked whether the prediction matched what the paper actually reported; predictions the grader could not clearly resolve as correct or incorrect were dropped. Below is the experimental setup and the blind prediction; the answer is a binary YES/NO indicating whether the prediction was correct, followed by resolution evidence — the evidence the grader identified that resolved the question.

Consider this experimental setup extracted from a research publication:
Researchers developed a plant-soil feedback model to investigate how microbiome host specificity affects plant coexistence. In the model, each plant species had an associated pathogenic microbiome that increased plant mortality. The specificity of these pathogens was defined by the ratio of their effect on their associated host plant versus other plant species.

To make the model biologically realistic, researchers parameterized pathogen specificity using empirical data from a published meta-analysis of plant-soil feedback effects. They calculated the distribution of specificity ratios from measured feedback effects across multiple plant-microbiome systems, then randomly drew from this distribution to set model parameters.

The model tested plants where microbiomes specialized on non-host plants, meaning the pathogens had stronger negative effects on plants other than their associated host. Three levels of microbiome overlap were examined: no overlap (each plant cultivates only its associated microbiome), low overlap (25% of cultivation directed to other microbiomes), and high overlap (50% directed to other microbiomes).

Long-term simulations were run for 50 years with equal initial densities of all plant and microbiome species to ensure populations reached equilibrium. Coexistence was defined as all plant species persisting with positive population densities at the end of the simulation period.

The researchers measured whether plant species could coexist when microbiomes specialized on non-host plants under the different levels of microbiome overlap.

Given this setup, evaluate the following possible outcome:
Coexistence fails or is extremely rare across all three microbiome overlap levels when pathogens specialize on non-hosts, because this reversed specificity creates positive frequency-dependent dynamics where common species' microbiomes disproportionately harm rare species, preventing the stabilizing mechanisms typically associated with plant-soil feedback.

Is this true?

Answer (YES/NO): NO